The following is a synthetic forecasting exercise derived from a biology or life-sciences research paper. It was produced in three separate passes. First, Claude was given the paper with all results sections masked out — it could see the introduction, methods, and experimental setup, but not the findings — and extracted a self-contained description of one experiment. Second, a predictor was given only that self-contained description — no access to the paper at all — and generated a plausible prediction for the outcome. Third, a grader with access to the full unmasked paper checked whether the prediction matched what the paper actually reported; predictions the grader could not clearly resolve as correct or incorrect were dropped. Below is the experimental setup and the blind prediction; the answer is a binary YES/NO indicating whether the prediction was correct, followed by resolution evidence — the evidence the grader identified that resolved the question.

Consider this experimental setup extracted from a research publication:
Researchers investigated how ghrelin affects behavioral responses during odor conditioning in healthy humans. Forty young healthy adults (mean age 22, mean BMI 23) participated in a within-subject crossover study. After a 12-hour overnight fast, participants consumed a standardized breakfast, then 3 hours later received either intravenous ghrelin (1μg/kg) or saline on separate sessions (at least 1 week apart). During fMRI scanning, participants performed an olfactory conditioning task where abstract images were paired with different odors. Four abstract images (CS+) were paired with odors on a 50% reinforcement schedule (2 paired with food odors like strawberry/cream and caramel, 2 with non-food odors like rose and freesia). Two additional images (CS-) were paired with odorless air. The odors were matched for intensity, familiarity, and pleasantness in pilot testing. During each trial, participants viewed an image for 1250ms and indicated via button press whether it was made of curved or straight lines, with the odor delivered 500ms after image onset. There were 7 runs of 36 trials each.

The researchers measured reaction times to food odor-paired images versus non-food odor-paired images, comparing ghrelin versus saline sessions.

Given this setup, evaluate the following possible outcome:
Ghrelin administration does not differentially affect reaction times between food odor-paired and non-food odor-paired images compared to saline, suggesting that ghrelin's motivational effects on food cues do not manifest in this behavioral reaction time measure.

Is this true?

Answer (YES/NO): NO